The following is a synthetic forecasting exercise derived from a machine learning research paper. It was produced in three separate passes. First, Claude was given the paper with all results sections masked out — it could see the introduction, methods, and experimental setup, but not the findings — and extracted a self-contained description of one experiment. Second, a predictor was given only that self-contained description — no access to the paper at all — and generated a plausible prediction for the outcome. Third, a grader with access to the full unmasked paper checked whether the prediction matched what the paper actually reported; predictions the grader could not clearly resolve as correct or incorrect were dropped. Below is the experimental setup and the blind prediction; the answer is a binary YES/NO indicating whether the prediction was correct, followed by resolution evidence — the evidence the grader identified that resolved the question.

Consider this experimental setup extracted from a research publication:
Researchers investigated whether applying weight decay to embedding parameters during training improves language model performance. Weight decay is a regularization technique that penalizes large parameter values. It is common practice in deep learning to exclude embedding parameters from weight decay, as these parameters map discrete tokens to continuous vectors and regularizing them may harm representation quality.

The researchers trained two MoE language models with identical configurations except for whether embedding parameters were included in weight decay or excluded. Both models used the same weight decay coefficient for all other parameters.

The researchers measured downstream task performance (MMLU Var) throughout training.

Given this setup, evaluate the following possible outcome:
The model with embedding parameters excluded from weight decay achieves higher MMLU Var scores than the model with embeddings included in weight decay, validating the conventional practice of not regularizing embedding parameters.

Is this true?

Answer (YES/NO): NO